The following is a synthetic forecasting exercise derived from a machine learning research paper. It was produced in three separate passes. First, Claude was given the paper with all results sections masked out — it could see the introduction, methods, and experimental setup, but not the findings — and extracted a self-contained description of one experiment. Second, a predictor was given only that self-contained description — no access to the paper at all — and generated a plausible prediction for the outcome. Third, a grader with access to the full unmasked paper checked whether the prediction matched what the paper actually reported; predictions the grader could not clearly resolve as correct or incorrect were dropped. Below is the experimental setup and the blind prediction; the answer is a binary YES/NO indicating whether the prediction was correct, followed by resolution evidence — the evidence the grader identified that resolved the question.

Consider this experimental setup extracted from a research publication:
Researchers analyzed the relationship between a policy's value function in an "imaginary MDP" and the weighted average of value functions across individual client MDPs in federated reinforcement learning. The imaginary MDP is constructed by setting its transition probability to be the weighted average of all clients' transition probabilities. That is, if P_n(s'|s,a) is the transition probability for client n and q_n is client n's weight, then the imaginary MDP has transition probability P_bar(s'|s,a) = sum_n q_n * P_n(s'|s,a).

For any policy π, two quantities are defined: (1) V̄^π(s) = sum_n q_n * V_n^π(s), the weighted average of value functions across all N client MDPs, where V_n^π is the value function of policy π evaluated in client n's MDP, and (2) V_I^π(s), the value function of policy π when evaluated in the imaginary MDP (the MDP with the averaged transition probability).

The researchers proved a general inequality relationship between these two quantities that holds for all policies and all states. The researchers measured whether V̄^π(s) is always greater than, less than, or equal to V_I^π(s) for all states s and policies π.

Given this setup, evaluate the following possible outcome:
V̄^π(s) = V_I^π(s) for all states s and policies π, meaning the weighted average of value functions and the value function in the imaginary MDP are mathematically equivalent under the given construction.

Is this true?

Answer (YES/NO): NO